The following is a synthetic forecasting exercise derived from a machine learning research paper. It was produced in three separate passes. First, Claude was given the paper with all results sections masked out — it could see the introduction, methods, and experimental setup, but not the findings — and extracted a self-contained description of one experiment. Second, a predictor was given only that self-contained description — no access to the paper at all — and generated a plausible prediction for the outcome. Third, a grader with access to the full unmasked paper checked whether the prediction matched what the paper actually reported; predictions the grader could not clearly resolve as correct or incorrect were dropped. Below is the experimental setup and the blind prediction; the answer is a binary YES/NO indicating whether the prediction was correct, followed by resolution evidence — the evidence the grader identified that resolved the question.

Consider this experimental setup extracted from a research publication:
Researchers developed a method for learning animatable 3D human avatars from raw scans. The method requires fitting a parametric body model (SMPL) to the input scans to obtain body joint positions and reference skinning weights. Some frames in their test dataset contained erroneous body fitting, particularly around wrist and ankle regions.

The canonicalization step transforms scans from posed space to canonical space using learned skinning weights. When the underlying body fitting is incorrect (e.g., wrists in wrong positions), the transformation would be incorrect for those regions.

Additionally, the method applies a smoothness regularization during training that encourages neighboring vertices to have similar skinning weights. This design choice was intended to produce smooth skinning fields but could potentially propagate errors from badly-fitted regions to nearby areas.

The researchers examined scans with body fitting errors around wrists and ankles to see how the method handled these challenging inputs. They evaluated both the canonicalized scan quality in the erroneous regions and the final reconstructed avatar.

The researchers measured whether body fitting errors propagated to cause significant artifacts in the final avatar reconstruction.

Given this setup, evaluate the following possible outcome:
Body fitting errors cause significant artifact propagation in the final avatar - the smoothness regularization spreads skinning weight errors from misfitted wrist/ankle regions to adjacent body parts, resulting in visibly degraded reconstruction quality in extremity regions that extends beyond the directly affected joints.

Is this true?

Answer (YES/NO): NO